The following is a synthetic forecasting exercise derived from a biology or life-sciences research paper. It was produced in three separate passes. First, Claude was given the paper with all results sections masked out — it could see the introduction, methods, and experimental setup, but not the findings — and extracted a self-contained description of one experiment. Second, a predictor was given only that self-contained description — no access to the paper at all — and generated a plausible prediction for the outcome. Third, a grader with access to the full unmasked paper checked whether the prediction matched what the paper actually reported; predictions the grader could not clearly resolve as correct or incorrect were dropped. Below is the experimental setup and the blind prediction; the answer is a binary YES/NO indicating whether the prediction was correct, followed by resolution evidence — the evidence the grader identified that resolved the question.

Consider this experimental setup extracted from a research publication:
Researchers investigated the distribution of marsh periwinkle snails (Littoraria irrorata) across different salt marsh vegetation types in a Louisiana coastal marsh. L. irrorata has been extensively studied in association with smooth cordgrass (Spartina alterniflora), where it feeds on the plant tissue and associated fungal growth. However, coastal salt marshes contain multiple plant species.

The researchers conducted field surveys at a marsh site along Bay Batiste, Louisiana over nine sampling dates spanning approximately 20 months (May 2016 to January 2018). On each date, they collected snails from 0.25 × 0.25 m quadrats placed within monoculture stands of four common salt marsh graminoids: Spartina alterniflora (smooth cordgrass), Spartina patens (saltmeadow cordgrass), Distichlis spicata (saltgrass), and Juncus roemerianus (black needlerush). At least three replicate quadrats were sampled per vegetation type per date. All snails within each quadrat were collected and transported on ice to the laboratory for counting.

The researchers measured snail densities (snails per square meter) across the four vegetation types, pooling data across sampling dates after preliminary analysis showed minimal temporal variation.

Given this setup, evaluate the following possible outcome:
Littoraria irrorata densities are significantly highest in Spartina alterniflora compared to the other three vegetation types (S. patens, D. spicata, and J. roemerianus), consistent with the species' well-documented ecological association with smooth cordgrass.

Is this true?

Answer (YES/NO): YES